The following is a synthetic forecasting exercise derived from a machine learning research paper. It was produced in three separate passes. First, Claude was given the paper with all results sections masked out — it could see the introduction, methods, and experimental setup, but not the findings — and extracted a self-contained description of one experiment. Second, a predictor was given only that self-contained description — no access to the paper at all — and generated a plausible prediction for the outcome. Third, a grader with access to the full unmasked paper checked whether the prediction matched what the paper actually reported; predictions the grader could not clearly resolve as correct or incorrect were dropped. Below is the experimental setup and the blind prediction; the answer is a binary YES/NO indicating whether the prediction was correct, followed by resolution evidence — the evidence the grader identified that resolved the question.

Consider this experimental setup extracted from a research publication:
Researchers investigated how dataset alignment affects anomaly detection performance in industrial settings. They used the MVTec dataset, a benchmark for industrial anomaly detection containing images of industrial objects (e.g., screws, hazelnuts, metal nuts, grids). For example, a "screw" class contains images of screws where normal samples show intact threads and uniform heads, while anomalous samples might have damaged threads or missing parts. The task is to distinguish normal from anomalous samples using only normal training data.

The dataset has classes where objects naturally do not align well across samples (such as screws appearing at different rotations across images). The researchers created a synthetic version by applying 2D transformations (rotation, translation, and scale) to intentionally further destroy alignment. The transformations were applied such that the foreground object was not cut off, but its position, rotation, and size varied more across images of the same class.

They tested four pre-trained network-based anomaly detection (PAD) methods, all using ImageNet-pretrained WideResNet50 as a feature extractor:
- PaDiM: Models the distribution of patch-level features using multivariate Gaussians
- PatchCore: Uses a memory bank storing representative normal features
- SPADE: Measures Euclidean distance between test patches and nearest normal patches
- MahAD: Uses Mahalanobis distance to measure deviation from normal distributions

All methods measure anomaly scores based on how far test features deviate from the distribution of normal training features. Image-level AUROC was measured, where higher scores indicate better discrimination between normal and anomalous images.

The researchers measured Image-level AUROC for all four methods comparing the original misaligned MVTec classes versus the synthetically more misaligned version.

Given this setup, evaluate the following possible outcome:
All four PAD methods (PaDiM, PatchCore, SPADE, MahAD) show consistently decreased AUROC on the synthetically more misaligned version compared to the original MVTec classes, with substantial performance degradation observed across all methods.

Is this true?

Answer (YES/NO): YES